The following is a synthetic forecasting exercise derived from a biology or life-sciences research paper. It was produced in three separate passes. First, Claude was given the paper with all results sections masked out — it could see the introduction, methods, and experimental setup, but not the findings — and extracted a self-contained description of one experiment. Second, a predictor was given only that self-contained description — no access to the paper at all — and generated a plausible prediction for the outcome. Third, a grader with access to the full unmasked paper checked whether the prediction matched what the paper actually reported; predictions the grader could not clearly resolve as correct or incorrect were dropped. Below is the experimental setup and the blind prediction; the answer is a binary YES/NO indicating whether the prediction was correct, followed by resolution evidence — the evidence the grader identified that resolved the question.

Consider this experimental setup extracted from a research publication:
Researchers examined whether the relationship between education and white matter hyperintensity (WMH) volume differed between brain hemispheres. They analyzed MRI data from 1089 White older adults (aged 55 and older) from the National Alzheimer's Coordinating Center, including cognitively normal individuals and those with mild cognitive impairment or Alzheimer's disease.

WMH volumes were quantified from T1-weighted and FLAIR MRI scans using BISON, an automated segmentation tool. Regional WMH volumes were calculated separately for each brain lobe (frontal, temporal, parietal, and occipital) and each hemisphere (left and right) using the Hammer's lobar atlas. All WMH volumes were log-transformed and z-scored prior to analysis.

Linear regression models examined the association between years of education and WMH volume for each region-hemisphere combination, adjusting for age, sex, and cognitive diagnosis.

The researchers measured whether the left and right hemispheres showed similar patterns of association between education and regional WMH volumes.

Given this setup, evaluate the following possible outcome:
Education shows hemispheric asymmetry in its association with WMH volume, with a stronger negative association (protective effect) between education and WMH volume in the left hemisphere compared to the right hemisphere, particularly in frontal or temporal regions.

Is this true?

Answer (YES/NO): NO